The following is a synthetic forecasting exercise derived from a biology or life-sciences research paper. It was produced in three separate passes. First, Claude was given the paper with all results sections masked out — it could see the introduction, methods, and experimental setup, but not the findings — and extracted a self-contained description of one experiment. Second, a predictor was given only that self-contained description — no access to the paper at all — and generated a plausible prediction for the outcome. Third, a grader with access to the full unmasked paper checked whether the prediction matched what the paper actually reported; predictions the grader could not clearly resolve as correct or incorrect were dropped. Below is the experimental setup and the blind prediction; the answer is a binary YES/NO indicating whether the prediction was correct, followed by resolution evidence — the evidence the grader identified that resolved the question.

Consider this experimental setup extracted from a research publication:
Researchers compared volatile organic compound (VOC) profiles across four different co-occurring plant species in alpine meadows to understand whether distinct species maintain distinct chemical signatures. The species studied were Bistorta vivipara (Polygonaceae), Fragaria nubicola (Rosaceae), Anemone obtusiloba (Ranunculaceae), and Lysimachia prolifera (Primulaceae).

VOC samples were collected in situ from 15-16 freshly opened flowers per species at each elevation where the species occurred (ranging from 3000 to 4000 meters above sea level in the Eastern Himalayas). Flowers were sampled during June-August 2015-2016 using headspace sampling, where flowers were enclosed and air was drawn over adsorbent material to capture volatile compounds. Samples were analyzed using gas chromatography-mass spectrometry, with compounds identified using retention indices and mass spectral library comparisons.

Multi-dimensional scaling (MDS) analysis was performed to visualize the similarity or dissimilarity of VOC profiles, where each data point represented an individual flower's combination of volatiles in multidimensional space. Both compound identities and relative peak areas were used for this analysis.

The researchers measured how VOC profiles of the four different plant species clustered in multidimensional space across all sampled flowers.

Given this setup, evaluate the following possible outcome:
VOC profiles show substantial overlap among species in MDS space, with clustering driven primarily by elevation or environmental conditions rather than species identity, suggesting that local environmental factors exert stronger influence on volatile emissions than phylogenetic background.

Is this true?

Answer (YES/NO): NO